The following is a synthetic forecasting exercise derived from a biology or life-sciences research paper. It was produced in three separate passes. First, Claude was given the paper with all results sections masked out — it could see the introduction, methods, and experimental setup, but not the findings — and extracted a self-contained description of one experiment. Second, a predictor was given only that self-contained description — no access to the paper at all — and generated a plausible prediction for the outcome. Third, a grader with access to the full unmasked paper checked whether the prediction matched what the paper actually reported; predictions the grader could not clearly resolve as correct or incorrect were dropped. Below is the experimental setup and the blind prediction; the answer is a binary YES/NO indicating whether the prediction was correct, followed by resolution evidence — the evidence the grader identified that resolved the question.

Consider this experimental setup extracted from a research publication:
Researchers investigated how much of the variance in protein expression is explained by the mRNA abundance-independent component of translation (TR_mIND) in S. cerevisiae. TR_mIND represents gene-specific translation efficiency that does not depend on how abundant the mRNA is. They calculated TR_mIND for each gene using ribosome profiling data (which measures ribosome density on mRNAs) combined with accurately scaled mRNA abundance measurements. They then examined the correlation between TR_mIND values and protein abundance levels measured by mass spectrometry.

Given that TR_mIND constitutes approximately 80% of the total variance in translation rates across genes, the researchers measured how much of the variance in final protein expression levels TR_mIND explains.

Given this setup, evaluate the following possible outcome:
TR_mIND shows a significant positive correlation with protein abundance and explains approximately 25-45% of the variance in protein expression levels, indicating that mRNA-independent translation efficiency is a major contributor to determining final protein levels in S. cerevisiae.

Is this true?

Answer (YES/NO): NO